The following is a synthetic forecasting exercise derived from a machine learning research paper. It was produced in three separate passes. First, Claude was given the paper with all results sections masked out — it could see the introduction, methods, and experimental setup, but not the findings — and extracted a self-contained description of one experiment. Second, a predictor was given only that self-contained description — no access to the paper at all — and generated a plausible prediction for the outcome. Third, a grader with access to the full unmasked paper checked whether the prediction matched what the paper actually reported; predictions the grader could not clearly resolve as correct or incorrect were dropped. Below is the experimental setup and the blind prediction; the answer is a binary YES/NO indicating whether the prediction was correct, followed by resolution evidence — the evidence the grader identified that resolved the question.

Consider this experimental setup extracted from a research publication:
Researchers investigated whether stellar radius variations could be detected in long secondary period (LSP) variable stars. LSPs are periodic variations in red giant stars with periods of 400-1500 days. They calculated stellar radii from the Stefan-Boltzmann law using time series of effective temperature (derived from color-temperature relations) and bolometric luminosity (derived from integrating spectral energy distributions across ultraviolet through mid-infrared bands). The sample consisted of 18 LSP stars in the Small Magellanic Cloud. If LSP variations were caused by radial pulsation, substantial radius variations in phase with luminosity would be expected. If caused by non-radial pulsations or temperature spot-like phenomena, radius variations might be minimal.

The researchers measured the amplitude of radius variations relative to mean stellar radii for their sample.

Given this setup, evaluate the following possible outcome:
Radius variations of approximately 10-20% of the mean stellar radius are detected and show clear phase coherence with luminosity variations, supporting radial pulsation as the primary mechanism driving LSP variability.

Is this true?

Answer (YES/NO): NO